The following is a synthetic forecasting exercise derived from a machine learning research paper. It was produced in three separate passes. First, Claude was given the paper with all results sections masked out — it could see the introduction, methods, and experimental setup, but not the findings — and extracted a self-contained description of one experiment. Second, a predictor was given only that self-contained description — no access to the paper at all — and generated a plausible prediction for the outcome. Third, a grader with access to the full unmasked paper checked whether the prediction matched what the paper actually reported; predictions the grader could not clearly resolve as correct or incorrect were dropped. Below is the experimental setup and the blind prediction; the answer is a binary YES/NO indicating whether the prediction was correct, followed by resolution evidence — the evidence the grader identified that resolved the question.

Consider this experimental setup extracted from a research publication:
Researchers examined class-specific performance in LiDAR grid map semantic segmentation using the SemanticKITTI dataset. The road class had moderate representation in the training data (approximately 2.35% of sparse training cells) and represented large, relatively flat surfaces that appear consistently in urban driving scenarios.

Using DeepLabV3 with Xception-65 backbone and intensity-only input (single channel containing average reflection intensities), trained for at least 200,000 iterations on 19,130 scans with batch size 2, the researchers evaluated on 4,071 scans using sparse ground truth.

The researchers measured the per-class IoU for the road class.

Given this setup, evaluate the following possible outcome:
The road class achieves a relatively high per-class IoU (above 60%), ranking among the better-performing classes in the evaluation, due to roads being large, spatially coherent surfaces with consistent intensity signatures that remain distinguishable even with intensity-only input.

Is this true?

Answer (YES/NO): YES